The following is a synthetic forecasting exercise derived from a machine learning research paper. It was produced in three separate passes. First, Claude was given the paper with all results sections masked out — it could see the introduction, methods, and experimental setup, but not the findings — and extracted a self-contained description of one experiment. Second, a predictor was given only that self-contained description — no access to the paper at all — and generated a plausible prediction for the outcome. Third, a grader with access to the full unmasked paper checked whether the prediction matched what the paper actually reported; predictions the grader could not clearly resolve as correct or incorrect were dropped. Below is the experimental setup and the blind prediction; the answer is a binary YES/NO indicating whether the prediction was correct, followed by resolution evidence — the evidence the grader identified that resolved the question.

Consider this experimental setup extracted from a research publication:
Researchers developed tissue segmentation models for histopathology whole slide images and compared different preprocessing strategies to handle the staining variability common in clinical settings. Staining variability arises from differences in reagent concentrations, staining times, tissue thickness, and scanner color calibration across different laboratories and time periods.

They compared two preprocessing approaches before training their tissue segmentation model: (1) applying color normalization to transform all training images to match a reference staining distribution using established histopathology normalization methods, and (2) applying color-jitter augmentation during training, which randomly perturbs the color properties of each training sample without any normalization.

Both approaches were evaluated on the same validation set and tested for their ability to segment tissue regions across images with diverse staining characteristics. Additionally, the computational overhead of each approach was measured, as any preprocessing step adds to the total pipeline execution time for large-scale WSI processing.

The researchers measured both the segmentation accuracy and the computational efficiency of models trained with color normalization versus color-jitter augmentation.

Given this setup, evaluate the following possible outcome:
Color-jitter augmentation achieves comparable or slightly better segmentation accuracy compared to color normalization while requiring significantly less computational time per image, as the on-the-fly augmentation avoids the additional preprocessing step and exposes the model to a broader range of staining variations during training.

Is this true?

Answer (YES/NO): YES